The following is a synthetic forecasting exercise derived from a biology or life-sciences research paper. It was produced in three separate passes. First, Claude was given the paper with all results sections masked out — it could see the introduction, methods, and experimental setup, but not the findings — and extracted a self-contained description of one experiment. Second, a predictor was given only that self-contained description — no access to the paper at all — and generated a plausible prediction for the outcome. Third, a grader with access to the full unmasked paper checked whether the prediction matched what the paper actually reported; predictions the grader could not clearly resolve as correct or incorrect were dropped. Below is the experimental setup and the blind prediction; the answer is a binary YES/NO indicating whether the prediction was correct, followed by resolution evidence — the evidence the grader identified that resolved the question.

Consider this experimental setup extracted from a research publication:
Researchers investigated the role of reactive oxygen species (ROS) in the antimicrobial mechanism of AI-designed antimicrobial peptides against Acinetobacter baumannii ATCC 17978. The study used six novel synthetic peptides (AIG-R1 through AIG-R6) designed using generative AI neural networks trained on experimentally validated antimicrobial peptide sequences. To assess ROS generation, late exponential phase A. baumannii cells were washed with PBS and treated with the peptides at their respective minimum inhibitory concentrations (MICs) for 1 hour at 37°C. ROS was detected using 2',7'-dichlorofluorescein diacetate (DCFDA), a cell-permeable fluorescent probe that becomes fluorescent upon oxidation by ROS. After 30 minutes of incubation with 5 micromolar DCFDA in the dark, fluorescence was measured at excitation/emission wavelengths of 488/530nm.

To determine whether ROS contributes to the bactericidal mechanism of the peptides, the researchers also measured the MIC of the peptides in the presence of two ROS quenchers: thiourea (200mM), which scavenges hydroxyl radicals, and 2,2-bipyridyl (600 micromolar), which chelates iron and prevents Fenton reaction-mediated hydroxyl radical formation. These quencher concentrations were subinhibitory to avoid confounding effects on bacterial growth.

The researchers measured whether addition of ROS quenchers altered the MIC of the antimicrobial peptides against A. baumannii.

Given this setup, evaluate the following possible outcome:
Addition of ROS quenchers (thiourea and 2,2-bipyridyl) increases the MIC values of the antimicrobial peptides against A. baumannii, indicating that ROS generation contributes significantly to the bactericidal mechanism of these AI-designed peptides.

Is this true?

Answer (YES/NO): NO